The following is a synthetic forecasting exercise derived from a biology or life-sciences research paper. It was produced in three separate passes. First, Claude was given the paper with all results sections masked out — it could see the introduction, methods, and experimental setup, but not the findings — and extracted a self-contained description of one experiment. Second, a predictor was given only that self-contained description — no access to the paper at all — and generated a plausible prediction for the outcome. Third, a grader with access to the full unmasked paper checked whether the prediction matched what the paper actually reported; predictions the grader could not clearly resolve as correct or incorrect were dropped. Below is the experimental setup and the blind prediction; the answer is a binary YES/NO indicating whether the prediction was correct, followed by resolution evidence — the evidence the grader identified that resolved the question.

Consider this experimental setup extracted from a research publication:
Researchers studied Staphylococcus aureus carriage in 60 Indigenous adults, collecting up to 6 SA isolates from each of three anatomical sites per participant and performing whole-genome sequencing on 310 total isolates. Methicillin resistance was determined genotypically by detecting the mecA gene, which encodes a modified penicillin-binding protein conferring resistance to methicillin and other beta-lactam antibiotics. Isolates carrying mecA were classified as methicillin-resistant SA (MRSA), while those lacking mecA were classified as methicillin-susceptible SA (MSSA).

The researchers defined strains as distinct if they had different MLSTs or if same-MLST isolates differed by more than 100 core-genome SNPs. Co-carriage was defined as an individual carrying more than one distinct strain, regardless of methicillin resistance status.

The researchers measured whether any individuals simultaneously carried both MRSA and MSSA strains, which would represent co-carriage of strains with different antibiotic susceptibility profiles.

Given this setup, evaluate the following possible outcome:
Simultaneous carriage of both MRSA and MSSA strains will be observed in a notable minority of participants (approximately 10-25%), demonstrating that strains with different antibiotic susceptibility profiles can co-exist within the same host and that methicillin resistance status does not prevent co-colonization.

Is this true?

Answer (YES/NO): NO